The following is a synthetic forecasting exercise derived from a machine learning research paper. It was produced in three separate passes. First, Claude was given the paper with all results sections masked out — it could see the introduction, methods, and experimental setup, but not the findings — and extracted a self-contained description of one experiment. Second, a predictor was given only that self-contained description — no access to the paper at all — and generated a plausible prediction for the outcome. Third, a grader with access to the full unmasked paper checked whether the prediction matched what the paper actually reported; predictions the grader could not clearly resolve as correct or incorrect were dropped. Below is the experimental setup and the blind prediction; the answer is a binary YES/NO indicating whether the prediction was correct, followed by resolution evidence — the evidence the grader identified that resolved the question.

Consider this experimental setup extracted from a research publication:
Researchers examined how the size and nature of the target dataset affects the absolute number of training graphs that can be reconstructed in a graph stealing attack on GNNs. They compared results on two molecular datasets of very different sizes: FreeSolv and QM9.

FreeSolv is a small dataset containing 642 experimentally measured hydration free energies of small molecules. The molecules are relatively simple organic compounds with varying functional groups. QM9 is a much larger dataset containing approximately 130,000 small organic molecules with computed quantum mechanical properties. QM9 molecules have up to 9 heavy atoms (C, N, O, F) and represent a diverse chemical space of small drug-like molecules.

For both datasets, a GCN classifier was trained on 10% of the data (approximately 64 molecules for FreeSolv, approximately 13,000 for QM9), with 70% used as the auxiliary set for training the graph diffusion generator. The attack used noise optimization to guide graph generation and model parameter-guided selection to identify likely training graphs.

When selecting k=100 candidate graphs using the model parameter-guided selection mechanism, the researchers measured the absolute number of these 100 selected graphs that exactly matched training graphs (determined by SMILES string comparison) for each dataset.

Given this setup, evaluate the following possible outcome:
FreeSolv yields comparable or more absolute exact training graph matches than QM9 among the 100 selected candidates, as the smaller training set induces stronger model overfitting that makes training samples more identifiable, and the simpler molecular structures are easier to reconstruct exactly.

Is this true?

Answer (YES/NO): YES